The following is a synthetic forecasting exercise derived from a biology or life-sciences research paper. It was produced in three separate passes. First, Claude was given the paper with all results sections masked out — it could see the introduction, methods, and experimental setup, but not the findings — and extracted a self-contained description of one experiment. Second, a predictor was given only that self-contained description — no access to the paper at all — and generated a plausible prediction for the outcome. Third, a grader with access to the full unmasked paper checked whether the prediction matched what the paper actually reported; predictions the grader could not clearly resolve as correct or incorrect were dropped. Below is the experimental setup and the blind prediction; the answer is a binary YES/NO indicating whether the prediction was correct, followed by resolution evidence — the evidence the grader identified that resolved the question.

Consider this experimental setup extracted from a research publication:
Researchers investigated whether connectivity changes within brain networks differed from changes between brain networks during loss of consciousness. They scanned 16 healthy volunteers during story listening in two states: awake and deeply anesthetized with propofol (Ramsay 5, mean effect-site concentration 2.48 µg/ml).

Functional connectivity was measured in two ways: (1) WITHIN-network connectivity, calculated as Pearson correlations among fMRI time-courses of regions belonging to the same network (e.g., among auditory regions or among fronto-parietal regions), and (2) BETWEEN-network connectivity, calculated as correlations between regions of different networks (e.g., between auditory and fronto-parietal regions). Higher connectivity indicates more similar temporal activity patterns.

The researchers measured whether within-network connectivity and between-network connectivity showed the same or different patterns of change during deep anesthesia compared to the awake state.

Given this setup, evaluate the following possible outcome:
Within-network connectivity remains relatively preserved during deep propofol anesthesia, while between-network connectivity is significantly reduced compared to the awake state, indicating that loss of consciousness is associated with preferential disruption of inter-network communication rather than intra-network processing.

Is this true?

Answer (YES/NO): NO